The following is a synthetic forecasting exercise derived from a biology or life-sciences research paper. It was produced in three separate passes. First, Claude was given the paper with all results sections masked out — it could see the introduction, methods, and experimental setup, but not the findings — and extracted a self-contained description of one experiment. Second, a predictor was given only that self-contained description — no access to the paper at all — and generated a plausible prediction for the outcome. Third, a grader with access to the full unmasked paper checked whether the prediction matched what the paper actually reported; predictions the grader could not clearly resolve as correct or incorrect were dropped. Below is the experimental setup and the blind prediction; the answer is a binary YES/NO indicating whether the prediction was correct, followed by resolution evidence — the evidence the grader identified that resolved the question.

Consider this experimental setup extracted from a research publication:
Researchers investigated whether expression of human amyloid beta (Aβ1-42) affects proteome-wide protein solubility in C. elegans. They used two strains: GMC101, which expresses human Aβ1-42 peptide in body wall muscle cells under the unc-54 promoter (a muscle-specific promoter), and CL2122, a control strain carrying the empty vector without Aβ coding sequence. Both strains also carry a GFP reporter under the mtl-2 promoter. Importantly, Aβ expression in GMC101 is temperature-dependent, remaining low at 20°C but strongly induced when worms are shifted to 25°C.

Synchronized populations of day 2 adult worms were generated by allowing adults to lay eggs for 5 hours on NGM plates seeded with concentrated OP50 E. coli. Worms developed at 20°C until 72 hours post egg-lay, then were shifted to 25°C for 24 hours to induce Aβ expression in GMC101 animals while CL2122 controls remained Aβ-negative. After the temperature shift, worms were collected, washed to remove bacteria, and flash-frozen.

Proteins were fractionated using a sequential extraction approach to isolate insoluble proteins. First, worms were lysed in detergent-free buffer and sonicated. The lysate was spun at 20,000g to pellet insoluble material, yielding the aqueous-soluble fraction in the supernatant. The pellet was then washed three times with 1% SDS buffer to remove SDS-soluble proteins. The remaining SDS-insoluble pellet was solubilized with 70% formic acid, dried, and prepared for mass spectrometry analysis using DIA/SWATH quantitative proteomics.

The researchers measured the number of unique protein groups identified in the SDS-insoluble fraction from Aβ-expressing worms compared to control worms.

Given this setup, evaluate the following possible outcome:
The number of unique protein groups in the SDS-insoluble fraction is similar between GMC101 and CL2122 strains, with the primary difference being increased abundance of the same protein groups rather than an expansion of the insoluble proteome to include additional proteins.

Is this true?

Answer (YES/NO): NO